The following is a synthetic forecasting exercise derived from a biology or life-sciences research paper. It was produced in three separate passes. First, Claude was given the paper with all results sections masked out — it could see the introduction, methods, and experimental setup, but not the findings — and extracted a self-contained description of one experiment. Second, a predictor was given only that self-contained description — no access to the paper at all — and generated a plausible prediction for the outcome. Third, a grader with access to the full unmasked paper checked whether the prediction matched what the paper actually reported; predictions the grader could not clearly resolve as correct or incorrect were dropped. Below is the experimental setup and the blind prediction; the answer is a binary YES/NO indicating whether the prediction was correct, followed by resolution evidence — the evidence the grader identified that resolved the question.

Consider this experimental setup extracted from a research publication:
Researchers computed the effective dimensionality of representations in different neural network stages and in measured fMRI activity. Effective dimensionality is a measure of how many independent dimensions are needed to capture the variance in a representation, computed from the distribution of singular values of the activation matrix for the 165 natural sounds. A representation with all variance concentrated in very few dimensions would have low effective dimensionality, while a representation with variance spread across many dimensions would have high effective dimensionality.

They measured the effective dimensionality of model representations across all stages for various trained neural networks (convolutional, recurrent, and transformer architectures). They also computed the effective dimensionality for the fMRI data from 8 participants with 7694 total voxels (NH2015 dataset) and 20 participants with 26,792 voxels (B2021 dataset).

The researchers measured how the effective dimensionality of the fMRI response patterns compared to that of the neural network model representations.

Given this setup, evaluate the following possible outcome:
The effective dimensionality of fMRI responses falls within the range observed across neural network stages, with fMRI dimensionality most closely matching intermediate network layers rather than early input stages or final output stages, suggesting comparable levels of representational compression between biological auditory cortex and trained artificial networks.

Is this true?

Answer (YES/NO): NO